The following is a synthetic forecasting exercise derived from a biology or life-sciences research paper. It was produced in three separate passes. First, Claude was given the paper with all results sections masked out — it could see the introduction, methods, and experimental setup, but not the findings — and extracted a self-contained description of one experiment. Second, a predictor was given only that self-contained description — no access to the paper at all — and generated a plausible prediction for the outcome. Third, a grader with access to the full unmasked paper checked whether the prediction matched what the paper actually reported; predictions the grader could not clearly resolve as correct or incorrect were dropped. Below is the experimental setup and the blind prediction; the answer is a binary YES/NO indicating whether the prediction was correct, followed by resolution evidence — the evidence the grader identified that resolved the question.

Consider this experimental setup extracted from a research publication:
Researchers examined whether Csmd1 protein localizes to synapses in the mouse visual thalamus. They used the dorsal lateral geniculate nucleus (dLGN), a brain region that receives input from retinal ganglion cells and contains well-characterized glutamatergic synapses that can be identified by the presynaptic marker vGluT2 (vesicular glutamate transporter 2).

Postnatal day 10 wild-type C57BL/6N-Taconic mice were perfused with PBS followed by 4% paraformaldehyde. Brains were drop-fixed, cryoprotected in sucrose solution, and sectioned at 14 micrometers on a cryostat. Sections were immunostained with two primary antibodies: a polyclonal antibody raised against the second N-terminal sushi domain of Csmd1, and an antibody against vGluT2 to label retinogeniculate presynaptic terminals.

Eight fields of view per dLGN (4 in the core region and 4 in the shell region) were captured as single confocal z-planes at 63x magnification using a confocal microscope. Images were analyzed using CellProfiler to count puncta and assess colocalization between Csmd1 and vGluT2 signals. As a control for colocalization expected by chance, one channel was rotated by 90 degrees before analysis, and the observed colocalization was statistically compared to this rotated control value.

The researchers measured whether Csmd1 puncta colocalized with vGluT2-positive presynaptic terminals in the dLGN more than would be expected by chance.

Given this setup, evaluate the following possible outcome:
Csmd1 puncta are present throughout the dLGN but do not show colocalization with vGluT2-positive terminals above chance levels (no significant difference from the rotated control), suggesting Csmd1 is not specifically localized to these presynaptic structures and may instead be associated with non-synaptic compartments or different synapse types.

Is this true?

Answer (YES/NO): NO